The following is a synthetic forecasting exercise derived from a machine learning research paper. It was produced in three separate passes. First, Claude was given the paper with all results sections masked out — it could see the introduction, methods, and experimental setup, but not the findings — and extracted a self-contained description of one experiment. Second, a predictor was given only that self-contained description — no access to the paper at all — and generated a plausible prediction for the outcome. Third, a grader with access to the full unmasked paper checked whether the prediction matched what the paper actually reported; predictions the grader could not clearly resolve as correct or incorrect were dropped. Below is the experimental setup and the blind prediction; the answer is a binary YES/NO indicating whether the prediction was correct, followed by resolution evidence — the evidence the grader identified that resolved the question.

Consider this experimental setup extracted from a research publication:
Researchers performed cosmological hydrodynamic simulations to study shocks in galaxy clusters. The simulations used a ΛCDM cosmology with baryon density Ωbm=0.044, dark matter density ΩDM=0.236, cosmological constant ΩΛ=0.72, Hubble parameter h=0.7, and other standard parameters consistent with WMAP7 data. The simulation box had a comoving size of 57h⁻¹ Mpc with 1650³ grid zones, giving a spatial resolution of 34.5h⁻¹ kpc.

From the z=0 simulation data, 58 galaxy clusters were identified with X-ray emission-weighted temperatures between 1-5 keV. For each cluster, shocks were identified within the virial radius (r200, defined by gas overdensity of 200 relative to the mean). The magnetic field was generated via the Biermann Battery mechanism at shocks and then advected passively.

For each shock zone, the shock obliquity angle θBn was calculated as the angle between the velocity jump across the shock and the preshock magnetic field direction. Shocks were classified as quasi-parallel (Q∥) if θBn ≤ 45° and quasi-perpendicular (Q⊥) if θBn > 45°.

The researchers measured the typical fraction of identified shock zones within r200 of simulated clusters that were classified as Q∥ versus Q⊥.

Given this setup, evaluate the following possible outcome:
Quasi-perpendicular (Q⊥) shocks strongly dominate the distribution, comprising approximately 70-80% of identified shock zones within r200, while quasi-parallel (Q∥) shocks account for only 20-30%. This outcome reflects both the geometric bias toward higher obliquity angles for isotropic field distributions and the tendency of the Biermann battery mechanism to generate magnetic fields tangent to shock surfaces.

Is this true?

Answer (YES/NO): YES